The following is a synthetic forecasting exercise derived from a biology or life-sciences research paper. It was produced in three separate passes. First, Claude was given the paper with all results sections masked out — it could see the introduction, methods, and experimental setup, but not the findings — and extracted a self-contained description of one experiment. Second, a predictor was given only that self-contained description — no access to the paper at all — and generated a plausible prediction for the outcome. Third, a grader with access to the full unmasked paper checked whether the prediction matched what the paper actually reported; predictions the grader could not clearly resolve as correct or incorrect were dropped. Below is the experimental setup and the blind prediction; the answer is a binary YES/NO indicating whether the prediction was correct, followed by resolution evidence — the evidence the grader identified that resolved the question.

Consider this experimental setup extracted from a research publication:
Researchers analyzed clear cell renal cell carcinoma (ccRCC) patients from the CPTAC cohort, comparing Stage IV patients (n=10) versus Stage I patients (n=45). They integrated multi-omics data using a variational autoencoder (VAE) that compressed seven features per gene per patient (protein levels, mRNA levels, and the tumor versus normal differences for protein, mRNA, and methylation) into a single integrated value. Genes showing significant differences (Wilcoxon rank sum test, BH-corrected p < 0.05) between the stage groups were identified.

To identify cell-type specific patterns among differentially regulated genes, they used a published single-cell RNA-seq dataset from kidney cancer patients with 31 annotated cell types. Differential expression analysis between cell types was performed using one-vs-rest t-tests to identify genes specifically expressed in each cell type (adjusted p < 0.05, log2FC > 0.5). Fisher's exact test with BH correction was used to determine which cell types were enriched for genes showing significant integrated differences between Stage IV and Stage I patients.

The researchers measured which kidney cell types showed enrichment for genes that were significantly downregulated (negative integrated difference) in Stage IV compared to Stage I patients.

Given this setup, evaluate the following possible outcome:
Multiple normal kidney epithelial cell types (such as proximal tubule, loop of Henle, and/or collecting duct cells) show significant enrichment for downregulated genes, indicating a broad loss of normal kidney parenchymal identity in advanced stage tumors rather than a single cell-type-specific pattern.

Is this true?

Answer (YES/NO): NO